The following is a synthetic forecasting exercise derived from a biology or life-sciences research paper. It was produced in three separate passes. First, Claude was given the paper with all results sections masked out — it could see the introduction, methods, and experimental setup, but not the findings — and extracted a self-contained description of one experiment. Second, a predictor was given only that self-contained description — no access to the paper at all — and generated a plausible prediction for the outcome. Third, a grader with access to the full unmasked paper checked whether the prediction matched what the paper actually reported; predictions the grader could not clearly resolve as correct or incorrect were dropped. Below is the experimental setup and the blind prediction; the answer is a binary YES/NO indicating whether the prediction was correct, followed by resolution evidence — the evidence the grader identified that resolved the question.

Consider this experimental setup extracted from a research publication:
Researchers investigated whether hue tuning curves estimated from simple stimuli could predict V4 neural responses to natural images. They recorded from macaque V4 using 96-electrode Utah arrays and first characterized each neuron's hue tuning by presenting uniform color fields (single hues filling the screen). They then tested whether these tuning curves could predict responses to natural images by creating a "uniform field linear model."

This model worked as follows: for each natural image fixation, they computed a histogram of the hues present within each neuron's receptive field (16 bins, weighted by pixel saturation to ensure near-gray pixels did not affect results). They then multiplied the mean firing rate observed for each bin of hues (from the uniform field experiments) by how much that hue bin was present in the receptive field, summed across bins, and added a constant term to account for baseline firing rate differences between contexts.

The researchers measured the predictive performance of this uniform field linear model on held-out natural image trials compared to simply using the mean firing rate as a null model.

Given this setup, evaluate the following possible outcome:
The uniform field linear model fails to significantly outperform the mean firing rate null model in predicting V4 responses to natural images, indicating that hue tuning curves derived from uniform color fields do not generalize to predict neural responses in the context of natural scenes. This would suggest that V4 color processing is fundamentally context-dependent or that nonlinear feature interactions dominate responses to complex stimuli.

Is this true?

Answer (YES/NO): YES